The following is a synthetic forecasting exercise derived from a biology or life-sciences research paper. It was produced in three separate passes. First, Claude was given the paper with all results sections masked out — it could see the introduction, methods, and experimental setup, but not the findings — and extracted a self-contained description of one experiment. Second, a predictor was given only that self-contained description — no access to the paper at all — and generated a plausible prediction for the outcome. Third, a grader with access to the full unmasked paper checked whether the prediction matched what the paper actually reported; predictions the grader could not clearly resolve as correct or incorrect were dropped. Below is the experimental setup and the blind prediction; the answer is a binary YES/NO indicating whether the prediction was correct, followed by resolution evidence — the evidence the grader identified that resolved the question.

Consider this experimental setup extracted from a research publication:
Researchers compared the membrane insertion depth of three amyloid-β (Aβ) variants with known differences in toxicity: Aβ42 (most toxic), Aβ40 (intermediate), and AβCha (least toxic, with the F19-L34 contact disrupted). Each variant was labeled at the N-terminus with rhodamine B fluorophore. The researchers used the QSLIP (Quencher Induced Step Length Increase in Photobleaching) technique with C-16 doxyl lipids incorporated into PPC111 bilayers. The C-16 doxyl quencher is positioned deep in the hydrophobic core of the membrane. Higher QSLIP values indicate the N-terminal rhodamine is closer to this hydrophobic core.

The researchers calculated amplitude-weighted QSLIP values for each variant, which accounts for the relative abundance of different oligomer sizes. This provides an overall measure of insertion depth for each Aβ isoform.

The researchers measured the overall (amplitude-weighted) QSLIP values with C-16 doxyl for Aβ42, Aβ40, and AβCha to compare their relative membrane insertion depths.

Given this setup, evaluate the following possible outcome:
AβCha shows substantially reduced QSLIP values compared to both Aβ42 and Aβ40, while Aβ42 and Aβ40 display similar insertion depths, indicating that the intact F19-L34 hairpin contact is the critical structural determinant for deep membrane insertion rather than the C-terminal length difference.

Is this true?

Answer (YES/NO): NO